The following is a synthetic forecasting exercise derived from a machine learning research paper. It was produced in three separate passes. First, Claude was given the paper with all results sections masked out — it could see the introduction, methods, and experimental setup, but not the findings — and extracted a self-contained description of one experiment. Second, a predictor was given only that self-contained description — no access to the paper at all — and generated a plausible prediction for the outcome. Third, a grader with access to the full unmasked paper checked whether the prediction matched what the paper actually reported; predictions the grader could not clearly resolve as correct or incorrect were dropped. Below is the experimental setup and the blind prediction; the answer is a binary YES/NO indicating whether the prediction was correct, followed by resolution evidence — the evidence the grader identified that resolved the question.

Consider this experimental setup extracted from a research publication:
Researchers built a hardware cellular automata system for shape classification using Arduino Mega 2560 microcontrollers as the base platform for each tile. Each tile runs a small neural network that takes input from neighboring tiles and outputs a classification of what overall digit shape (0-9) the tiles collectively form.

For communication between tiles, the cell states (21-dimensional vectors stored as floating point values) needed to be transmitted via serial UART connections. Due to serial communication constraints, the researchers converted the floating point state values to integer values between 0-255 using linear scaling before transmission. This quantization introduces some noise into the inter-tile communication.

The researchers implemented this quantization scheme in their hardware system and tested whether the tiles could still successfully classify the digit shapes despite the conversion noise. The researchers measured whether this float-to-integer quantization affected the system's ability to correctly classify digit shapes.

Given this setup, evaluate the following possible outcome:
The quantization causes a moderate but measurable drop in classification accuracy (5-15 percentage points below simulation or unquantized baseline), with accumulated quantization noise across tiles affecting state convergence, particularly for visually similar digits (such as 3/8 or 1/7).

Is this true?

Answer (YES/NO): NO